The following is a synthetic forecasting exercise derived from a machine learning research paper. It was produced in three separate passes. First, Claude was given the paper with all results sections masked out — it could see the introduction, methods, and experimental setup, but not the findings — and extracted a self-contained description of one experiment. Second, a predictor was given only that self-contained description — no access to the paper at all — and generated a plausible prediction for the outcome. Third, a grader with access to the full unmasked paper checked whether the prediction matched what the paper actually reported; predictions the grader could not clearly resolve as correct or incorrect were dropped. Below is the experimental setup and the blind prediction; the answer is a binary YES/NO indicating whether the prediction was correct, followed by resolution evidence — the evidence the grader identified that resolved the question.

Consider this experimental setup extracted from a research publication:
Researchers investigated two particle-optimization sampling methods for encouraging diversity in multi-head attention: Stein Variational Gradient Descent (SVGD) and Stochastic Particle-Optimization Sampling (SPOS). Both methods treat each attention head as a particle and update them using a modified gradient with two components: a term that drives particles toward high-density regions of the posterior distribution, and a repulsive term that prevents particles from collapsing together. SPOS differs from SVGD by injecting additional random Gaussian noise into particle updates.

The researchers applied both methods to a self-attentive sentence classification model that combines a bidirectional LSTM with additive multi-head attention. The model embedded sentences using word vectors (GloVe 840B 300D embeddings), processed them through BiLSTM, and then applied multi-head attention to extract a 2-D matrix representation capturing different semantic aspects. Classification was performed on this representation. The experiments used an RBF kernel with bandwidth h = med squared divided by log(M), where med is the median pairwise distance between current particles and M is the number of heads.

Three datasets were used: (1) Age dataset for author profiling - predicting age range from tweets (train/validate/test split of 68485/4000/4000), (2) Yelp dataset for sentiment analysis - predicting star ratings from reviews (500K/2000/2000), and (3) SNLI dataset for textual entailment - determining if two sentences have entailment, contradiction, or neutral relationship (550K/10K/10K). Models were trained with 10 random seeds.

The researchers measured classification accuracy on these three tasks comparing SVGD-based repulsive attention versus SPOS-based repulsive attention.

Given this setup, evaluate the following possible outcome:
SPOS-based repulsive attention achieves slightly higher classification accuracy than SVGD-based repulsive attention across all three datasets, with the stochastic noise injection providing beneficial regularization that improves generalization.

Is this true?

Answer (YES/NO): YES